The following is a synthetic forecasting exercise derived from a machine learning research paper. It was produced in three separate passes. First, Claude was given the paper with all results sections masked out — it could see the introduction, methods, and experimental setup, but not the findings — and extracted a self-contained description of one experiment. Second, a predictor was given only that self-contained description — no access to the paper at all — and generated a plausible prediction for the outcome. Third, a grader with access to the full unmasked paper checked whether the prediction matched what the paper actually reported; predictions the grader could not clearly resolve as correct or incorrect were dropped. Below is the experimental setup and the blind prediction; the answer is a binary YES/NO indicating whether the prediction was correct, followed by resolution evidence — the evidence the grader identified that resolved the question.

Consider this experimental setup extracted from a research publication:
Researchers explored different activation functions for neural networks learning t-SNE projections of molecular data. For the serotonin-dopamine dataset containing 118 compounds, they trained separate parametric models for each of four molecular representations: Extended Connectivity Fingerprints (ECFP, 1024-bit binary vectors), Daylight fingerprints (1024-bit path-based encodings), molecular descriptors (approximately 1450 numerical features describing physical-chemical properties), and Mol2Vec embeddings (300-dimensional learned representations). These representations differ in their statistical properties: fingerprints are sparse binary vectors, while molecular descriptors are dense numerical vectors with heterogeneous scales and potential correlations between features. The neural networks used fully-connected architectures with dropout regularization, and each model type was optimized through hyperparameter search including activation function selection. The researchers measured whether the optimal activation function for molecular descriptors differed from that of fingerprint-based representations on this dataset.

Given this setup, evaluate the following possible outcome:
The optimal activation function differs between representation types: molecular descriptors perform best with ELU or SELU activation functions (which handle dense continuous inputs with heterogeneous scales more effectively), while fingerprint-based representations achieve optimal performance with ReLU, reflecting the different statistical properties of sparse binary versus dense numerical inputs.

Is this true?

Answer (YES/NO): NO